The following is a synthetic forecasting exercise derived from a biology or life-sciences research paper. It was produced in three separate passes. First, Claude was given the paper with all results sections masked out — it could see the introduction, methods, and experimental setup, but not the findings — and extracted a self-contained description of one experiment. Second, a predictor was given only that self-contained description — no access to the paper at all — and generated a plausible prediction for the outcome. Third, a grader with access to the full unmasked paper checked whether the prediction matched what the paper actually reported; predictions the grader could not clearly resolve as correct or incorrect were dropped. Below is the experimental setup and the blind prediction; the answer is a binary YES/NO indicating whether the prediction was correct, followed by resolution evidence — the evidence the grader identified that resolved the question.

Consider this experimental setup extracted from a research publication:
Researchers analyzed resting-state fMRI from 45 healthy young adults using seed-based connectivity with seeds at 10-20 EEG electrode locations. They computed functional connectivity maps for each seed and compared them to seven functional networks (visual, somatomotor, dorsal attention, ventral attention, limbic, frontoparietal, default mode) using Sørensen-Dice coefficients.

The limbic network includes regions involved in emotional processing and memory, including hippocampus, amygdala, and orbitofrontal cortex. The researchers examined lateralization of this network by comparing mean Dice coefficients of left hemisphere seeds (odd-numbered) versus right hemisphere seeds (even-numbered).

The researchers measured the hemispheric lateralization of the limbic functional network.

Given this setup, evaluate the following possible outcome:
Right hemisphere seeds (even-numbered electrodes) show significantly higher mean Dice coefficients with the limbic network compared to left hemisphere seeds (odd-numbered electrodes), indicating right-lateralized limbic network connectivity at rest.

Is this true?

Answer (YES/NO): NO